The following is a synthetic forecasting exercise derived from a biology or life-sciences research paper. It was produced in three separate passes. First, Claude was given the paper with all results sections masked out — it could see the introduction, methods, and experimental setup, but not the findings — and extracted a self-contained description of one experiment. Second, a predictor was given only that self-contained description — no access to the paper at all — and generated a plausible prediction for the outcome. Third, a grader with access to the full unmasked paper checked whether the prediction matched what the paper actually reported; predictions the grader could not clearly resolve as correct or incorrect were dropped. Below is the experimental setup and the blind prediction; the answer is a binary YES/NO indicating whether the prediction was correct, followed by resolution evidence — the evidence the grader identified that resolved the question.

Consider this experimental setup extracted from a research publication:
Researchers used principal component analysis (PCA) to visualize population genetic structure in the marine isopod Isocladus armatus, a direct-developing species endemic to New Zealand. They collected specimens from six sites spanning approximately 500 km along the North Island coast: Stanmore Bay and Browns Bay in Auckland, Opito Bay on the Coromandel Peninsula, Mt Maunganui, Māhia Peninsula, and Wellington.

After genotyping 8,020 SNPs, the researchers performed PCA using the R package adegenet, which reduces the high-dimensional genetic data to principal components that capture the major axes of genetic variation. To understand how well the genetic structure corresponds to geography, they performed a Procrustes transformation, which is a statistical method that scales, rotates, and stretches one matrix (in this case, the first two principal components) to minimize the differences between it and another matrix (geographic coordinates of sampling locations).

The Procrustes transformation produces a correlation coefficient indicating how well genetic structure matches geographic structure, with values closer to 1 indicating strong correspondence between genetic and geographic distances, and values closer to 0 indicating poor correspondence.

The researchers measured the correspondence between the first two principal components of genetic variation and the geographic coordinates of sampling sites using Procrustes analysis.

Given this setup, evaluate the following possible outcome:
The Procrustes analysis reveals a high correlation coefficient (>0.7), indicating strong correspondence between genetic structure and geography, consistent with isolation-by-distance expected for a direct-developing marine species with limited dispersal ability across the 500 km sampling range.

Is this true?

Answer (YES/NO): YES